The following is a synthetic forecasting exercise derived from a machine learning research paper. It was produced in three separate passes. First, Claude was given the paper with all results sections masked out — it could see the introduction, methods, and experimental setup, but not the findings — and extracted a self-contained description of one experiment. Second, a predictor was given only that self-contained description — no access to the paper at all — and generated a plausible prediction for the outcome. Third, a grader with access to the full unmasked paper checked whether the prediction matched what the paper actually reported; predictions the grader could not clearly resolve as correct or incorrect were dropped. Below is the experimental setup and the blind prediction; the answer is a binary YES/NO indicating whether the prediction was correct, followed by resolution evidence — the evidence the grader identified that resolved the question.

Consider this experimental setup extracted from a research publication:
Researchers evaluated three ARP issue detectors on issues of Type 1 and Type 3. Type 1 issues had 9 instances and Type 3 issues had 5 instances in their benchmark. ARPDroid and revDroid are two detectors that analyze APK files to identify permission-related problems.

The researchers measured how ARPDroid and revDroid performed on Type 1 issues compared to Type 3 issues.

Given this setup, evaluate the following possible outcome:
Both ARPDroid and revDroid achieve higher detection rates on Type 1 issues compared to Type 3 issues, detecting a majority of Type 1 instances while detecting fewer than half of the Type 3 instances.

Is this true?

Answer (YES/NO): YES